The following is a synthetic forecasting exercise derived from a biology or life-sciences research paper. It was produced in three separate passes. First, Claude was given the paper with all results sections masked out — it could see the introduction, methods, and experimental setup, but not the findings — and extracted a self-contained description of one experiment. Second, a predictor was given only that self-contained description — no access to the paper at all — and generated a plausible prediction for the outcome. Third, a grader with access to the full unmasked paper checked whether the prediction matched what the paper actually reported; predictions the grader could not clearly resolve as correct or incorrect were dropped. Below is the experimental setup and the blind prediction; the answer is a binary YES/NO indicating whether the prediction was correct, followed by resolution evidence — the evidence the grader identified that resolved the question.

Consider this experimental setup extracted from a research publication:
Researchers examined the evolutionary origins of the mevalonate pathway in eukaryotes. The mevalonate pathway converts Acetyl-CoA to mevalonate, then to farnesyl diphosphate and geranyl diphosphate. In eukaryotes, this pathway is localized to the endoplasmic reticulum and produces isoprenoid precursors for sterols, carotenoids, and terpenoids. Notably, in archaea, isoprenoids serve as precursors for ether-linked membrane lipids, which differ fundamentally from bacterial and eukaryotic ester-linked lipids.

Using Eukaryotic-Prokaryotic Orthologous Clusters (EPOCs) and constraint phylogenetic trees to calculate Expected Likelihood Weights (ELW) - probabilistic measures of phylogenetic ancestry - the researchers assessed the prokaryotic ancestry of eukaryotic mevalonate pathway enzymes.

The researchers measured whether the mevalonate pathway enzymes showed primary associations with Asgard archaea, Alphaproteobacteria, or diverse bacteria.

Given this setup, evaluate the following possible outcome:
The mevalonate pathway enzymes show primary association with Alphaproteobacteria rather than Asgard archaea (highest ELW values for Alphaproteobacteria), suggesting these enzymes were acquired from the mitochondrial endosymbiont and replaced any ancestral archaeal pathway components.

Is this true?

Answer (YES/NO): NO